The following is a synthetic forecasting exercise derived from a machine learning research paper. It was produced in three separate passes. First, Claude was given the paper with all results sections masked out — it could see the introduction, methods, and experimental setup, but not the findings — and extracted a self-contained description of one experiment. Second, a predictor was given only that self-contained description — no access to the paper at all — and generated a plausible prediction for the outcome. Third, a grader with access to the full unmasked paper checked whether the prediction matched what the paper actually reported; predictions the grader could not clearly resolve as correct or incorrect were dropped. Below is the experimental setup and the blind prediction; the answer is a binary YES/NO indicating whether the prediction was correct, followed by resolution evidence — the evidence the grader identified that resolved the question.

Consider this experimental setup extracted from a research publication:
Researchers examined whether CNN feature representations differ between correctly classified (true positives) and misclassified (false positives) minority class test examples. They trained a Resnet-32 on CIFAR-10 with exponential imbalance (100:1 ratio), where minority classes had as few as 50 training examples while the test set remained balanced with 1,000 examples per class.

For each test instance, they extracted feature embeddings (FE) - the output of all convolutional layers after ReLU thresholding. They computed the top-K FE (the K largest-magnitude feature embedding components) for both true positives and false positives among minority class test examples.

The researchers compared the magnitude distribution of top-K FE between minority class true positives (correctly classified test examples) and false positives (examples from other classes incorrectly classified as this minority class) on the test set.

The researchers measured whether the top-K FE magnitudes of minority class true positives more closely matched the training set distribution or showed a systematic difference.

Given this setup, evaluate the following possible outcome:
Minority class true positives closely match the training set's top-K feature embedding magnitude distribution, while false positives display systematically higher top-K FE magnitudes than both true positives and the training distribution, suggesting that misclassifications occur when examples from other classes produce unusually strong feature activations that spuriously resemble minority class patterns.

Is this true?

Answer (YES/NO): NO